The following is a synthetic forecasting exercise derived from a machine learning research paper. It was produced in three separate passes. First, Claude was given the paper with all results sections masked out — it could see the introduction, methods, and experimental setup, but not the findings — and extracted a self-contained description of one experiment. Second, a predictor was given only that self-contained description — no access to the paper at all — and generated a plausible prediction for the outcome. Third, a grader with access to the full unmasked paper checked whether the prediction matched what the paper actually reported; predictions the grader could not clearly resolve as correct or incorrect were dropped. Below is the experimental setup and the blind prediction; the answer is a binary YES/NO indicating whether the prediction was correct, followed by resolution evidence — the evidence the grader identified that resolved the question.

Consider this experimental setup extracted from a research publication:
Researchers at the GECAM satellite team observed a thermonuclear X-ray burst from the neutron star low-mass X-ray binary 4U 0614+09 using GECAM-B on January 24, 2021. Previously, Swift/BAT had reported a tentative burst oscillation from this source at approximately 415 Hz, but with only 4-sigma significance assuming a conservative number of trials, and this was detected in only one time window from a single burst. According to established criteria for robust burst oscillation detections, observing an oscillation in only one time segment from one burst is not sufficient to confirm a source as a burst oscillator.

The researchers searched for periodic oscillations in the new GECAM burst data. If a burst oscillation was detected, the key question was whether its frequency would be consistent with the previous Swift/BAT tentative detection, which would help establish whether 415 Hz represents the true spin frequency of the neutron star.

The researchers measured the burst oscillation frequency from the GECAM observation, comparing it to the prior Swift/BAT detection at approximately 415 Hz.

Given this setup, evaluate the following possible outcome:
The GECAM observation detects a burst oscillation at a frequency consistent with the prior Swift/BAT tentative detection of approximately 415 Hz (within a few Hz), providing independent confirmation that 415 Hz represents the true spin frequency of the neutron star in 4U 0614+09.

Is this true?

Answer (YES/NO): YES